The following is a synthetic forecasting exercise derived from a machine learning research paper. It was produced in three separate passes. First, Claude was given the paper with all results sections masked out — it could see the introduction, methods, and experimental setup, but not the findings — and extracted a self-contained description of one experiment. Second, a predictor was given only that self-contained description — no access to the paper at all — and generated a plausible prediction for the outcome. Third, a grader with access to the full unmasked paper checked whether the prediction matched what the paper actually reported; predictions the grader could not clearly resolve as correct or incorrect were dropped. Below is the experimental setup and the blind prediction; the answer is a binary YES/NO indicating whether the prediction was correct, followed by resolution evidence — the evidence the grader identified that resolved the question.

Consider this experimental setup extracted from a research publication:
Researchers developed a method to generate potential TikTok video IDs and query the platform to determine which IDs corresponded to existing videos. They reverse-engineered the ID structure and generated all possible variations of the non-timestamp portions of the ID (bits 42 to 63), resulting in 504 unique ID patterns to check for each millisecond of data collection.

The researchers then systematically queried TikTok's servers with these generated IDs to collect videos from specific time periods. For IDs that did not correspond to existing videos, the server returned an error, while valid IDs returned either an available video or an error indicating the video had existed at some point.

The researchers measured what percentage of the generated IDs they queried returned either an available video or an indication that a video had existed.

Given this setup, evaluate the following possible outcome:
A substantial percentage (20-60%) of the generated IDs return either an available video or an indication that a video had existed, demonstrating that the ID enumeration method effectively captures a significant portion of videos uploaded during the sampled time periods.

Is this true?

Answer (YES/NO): NO